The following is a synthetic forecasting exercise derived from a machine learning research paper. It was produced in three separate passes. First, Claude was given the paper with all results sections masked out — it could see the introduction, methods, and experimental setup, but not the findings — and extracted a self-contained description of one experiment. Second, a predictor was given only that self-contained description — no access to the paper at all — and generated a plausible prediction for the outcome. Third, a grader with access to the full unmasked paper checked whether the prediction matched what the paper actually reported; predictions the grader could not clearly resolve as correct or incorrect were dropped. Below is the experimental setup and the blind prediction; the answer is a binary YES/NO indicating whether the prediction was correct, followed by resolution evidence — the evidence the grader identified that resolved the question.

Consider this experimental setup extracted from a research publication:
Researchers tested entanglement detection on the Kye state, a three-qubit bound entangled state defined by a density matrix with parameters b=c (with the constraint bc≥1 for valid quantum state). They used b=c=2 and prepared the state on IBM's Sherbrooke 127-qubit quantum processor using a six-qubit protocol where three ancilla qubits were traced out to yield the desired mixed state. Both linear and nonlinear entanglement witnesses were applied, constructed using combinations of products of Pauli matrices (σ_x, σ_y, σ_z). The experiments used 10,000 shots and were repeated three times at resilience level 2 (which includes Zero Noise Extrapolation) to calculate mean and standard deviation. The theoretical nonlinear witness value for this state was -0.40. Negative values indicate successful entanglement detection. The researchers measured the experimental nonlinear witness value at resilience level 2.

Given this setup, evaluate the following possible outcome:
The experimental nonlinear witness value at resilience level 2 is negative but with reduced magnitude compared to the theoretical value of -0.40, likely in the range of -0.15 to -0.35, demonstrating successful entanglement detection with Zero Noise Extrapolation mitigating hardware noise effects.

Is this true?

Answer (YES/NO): NO